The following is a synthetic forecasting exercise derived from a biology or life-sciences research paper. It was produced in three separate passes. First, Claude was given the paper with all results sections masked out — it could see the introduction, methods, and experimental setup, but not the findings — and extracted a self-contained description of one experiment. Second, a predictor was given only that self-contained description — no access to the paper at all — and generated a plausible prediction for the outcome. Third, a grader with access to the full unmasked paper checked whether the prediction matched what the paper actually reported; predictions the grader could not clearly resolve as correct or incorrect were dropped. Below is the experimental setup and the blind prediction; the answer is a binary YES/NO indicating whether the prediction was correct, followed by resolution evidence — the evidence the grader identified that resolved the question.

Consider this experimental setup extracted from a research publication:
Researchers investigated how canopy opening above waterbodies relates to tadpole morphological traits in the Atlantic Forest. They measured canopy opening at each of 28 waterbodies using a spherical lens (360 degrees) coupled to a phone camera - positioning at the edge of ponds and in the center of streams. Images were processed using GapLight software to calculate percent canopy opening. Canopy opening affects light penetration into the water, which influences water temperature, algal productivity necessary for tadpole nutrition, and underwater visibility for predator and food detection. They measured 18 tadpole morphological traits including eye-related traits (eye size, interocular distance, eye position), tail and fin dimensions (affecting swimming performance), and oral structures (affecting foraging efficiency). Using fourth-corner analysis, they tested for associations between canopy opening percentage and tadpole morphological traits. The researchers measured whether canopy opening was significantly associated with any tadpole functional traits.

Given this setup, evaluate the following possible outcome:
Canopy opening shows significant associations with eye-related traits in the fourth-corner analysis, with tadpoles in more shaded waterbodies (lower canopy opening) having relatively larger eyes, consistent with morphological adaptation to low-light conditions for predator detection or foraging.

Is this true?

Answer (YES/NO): NO